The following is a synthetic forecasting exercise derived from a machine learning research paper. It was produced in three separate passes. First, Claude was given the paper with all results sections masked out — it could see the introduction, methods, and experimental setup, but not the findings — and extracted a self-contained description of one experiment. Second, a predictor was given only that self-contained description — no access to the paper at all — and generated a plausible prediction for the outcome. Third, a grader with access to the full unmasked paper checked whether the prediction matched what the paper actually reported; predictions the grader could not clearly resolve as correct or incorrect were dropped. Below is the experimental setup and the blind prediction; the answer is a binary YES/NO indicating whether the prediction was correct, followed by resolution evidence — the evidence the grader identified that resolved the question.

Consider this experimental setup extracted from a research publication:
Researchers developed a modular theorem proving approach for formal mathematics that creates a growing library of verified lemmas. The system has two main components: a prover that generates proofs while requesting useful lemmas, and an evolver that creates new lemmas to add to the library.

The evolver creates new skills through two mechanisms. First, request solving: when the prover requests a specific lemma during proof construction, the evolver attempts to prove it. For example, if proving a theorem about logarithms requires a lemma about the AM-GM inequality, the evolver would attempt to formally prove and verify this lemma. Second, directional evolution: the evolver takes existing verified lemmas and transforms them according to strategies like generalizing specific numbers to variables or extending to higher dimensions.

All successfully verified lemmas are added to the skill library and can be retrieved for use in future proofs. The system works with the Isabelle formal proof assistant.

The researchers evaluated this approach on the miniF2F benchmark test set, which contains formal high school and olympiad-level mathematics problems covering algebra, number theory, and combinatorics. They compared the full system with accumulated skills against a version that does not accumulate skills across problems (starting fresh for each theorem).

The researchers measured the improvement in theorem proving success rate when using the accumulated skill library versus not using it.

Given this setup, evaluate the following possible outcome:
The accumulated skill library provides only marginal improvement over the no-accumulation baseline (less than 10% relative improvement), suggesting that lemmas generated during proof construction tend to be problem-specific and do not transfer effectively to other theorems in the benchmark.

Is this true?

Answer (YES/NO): NO